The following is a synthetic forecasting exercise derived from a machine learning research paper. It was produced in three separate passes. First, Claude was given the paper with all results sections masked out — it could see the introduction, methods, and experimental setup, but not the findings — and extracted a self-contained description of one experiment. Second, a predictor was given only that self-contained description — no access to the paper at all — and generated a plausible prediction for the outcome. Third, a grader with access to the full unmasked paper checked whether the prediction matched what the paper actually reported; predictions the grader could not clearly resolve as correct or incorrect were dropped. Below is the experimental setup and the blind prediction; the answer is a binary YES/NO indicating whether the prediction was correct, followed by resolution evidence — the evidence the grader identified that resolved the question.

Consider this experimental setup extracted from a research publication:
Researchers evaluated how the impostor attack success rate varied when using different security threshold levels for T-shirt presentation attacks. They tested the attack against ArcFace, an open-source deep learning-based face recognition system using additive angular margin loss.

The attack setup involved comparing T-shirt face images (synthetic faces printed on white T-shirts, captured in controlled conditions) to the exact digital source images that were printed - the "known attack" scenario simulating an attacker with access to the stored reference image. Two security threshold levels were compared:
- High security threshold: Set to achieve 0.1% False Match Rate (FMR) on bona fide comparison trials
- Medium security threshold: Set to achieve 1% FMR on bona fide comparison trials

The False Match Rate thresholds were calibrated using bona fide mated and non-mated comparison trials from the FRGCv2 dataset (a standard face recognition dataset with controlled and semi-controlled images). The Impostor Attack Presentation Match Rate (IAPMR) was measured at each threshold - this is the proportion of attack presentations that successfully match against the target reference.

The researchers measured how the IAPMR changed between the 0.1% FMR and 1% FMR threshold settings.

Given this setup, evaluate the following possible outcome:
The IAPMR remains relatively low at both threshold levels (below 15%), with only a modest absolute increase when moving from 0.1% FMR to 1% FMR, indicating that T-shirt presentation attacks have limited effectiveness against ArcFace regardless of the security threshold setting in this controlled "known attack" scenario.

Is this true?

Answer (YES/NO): NO